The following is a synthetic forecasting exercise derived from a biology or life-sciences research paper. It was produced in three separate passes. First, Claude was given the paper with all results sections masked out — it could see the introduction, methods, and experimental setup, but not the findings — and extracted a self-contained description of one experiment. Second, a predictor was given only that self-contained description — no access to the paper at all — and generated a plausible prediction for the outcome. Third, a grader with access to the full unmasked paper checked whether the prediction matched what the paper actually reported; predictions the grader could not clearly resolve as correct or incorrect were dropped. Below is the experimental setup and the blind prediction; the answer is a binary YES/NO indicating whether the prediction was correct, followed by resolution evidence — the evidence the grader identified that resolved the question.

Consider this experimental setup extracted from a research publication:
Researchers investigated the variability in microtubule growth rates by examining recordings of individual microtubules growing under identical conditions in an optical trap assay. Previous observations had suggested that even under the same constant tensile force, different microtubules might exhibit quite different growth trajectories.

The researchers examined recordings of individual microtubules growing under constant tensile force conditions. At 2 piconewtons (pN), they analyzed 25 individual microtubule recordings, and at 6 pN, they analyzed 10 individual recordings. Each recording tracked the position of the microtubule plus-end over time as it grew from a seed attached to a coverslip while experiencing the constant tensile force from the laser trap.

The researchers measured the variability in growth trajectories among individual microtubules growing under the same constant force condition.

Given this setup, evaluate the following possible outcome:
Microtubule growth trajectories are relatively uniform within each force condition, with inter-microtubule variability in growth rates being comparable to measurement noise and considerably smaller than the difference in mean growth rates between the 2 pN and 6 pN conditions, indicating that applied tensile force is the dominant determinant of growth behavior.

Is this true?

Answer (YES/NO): NO